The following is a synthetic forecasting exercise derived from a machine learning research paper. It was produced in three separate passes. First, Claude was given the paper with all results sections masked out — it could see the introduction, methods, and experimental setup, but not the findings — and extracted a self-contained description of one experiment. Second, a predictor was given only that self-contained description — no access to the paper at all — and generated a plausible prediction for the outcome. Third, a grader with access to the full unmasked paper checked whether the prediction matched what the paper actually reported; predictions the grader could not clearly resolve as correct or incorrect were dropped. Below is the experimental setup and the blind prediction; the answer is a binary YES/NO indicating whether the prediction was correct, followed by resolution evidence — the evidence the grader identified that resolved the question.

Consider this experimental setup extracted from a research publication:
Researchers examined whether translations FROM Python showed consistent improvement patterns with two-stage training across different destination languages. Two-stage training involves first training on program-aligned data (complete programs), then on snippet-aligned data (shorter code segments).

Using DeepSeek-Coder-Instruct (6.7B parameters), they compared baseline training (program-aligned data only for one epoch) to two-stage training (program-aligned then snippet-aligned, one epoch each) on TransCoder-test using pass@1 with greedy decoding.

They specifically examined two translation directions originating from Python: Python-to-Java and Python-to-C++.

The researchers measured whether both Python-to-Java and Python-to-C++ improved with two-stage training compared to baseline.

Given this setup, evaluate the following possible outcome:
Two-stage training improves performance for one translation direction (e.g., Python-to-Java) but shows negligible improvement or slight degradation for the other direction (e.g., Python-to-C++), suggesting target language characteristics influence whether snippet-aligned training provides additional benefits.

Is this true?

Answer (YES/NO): NO